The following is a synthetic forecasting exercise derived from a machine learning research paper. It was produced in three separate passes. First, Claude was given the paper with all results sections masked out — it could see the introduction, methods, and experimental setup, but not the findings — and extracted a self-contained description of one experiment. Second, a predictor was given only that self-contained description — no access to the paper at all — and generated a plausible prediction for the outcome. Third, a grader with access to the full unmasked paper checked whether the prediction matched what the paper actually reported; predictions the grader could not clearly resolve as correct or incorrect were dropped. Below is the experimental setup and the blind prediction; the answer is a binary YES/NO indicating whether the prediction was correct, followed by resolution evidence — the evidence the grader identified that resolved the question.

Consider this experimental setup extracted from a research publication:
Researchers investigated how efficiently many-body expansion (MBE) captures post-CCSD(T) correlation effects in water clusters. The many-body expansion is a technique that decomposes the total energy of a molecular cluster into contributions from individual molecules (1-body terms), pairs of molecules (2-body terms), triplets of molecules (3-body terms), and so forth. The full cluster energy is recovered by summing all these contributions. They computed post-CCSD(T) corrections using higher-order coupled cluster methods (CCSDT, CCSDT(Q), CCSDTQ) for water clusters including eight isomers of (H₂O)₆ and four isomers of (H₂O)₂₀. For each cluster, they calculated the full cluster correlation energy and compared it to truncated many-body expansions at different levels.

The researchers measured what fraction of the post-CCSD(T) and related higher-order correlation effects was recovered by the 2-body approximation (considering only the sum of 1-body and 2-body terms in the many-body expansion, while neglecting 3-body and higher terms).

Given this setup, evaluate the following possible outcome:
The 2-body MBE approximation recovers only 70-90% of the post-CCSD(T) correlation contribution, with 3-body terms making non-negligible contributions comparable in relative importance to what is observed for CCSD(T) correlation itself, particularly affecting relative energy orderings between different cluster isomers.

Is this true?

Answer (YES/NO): NO